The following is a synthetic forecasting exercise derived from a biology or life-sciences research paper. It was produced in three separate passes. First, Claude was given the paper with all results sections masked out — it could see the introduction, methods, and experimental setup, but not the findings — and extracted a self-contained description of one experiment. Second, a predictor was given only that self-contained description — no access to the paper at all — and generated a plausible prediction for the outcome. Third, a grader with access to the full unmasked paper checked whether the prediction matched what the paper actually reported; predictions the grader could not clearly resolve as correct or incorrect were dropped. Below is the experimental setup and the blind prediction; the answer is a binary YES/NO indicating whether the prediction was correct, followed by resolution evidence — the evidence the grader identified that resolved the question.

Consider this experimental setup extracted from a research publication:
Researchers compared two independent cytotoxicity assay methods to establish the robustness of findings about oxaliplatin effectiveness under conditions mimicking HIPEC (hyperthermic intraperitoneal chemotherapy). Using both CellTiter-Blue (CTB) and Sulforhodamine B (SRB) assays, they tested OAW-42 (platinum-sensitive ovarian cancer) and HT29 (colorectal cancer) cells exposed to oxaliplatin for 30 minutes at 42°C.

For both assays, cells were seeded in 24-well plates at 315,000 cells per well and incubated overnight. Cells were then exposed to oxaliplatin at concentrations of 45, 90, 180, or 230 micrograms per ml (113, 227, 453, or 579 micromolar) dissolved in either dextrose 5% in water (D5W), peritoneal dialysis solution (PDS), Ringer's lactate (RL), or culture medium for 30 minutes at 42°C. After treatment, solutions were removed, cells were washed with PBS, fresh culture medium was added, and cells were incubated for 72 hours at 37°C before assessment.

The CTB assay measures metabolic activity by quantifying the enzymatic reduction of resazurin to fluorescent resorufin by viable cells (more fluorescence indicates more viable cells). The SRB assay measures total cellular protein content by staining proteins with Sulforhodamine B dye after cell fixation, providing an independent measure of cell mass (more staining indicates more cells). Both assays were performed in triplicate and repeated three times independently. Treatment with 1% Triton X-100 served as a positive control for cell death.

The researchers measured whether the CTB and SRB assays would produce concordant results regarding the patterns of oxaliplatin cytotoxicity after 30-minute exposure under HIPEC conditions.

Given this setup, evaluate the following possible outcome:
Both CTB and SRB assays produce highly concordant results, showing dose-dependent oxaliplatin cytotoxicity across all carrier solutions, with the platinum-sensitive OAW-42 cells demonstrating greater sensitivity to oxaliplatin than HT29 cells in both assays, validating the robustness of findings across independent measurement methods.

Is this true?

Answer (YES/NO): NO